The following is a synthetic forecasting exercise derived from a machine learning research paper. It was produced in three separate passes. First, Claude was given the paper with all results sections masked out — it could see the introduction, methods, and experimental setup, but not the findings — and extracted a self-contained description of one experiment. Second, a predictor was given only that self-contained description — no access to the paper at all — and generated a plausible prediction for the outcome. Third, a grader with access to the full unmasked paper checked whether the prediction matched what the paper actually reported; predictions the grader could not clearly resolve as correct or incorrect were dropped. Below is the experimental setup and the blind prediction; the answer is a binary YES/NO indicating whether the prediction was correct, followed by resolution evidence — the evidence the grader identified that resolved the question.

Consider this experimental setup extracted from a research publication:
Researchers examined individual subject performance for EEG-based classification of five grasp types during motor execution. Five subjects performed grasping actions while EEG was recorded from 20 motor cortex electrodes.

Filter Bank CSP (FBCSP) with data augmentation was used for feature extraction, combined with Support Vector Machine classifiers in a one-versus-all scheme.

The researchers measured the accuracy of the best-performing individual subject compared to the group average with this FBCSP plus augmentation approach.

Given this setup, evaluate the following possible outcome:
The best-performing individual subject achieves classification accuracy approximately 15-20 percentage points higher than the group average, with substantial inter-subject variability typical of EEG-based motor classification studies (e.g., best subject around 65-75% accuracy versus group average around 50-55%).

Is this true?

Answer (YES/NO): NO